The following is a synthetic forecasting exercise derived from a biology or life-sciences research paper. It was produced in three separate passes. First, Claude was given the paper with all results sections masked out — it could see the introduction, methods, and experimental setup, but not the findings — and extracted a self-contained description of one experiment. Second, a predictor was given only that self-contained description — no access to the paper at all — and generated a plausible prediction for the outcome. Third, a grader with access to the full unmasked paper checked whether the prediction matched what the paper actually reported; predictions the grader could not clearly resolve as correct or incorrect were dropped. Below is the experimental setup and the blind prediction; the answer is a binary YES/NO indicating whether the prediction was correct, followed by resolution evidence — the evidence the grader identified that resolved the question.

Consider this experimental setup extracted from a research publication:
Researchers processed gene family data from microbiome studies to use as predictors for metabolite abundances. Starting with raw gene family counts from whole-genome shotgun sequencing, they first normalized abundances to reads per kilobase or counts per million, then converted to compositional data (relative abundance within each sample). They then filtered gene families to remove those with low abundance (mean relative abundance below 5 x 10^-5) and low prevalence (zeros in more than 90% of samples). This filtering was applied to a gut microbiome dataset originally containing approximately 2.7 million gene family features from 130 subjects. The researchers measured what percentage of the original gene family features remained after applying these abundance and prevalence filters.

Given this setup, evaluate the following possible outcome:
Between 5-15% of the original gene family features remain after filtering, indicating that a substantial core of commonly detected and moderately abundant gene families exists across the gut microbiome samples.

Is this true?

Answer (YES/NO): NO